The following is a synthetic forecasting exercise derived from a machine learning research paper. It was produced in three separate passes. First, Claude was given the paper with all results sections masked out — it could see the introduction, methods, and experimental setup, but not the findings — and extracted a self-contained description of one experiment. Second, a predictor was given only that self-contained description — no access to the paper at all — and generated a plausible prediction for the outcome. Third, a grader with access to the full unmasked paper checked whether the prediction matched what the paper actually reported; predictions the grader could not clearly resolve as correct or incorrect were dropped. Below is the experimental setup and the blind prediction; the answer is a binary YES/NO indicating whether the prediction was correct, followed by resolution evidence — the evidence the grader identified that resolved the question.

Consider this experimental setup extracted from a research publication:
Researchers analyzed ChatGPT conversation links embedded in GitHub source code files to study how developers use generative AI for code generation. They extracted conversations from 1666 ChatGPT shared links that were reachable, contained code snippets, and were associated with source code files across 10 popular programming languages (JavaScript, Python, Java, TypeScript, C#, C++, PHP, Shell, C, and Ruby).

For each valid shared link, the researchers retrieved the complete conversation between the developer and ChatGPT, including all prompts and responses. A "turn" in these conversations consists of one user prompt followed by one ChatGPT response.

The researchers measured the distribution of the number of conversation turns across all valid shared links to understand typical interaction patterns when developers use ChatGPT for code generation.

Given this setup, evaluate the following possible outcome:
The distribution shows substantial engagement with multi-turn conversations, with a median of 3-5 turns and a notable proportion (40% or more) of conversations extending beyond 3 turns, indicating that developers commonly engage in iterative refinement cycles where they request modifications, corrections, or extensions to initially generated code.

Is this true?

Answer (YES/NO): NO